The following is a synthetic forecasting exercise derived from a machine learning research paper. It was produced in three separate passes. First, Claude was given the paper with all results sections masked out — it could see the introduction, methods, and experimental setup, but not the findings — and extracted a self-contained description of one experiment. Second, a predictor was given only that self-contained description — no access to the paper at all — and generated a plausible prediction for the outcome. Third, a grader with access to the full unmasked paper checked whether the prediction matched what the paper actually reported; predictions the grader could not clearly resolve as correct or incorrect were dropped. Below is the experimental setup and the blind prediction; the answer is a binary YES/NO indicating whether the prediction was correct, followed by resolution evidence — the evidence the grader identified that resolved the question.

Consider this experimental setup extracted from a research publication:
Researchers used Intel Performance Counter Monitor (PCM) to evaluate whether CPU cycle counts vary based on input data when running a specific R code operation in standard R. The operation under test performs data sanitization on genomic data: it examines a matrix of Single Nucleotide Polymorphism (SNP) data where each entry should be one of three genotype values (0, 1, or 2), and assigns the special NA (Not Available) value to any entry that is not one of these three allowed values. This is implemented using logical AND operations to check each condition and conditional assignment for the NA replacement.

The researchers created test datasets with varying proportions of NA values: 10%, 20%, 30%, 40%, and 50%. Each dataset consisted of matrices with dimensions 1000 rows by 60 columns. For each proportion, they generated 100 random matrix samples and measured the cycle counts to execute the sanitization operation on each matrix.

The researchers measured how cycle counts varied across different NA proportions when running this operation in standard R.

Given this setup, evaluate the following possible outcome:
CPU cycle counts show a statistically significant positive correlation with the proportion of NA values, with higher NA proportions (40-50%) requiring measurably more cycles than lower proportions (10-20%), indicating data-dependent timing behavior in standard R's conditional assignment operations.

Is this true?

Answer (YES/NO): YES